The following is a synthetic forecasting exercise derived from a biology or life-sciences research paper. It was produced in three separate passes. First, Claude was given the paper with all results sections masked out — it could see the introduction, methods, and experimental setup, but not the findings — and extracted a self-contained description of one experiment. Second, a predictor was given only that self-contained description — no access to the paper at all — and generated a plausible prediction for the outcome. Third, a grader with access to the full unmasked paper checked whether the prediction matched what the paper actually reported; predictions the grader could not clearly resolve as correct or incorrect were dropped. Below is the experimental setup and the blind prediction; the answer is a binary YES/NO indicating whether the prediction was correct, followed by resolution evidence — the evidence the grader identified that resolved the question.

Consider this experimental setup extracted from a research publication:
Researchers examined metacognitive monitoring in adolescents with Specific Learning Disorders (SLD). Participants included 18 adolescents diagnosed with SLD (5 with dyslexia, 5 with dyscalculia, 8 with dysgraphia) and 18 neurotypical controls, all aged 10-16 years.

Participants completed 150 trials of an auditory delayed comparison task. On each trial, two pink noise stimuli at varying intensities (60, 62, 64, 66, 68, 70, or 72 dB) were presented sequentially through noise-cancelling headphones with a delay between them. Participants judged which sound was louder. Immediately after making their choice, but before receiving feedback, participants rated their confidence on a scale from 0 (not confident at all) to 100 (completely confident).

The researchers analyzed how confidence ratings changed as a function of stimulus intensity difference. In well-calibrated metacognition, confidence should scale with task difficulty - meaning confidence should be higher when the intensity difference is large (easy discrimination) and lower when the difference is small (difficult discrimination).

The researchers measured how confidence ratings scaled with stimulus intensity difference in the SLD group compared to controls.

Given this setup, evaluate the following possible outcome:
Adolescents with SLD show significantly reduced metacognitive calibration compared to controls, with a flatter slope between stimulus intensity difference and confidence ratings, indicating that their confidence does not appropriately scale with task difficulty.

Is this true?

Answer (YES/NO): YES